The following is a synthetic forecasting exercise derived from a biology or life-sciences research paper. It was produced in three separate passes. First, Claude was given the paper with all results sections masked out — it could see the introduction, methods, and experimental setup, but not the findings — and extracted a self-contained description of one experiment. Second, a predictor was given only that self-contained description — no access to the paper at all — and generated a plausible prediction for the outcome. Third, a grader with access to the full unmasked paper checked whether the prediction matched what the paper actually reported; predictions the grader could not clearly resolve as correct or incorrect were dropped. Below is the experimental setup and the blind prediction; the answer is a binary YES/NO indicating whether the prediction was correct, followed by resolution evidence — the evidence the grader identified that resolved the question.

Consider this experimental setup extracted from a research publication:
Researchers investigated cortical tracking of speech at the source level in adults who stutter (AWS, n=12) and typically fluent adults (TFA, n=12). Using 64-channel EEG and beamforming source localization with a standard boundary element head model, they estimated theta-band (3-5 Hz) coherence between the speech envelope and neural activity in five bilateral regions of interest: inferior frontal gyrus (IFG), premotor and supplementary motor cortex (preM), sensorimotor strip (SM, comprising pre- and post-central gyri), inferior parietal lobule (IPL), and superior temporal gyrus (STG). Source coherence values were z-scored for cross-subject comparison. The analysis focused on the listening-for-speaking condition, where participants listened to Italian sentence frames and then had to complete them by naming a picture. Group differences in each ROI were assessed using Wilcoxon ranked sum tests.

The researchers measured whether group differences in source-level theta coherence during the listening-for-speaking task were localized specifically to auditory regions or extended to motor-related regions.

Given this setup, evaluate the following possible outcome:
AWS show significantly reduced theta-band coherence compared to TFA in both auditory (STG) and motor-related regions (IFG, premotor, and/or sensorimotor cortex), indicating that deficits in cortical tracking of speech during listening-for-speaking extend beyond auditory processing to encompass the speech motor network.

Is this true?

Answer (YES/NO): NO